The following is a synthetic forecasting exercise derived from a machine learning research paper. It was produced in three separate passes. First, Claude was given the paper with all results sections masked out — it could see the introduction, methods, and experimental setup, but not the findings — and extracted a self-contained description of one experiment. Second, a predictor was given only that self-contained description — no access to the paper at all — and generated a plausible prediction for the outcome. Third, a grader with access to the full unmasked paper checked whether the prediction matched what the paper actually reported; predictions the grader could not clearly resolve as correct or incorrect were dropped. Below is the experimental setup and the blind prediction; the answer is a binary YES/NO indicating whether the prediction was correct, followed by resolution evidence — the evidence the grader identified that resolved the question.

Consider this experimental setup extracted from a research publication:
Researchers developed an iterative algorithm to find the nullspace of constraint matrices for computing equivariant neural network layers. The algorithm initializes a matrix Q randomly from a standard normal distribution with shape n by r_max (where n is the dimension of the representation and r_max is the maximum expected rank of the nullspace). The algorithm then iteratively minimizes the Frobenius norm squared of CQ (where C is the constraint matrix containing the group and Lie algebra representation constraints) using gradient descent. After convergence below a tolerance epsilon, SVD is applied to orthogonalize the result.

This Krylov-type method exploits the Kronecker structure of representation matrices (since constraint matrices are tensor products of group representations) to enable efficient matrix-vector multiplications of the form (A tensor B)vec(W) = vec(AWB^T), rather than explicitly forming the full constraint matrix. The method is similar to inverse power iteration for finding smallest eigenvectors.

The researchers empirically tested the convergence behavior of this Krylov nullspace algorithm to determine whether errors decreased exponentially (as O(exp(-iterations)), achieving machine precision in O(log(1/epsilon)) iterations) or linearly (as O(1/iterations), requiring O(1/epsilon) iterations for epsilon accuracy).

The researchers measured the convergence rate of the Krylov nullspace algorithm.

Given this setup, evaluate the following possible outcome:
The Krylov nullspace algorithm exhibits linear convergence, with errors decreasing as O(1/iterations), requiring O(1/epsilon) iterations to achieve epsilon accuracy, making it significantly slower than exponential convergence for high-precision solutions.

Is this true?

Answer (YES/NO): NO